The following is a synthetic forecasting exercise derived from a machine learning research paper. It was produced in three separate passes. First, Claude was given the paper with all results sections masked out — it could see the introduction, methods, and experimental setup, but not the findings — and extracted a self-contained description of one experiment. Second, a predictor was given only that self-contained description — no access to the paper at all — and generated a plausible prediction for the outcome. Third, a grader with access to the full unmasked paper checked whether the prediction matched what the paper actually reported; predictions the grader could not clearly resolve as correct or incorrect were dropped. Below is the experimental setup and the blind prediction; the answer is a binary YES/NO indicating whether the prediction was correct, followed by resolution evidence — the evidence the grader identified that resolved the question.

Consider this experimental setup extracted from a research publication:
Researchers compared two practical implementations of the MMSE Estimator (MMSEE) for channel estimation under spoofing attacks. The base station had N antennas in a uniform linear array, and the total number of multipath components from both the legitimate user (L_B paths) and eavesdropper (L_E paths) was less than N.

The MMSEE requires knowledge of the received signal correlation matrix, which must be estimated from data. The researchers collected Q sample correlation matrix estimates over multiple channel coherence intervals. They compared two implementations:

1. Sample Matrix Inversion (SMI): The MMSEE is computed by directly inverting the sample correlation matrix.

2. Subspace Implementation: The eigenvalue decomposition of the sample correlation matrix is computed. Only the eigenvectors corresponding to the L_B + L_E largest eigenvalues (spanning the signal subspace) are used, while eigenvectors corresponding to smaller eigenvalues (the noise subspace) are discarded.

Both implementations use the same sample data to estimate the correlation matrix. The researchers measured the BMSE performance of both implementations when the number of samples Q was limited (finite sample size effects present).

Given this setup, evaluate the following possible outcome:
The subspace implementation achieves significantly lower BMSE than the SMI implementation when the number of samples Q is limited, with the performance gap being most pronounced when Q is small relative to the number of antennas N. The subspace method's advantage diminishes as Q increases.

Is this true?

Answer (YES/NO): YES